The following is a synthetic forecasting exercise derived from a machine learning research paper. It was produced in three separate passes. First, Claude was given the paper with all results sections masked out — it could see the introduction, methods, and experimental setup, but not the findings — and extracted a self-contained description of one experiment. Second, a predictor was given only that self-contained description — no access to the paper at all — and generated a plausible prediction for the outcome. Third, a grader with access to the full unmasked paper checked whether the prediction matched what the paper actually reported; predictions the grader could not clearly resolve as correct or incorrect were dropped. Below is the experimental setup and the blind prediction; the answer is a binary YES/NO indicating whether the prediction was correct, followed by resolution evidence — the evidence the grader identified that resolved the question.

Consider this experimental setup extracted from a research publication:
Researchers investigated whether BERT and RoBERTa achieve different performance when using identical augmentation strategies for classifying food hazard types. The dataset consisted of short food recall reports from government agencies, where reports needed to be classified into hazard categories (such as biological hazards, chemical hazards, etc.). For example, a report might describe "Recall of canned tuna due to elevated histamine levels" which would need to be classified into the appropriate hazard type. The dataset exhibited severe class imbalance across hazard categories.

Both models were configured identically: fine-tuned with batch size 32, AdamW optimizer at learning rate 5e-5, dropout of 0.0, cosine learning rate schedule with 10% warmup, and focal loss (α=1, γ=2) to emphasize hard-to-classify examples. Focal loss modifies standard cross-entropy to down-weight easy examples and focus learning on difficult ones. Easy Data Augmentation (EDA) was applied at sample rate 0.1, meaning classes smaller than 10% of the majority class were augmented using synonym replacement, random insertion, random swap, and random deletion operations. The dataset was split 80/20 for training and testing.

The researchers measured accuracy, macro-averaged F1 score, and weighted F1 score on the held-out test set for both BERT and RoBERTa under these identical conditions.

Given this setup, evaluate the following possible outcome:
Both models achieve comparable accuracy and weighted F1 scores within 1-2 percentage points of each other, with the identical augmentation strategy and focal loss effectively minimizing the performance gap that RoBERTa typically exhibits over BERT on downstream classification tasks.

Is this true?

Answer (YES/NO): YES